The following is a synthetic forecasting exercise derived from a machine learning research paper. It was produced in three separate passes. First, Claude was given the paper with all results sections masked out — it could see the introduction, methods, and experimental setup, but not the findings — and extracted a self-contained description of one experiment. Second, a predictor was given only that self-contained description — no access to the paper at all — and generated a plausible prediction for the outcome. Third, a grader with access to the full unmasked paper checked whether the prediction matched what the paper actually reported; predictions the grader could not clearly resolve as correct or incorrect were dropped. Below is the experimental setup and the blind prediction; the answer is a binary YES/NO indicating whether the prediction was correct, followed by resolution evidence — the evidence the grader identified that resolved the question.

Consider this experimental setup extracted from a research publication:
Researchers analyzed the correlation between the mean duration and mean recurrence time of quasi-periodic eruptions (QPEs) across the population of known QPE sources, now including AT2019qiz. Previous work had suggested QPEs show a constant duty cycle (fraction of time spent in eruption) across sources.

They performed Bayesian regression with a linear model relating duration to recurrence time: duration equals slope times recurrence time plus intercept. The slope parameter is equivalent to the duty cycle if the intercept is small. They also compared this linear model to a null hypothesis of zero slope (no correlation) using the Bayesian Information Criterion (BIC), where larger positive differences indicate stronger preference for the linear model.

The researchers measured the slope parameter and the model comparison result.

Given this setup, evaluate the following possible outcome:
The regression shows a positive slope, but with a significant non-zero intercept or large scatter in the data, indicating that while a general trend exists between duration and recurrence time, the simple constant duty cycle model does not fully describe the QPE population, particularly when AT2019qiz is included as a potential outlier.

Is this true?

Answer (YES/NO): NO